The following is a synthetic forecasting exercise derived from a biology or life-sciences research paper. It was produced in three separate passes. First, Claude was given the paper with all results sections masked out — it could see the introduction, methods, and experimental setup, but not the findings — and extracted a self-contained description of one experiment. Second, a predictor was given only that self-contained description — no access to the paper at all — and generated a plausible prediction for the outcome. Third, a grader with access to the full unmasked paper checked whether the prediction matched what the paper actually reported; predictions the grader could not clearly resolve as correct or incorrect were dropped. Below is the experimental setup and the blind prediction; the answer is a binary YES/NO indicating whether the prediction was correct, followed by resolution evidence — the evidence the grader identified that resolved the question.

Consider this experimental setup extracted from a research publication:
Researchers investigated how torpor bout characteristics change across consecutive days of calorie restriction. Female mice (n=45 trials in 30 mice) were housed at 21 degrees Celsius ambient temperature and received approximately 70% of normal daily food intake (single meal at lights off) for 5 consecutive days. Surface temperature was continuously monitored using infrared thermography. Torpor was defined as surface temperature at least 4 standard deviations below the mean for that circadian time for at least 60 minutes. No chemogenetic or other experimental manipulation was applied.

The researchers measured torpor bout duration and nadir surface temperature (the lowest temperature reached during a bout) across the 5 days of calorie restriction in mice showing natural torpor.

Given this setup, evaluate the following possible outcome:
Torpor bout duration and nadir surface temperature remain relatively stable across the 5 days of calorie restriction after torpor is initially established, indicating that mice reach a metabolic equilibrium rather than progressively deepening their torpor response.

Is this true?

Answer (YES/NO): NO